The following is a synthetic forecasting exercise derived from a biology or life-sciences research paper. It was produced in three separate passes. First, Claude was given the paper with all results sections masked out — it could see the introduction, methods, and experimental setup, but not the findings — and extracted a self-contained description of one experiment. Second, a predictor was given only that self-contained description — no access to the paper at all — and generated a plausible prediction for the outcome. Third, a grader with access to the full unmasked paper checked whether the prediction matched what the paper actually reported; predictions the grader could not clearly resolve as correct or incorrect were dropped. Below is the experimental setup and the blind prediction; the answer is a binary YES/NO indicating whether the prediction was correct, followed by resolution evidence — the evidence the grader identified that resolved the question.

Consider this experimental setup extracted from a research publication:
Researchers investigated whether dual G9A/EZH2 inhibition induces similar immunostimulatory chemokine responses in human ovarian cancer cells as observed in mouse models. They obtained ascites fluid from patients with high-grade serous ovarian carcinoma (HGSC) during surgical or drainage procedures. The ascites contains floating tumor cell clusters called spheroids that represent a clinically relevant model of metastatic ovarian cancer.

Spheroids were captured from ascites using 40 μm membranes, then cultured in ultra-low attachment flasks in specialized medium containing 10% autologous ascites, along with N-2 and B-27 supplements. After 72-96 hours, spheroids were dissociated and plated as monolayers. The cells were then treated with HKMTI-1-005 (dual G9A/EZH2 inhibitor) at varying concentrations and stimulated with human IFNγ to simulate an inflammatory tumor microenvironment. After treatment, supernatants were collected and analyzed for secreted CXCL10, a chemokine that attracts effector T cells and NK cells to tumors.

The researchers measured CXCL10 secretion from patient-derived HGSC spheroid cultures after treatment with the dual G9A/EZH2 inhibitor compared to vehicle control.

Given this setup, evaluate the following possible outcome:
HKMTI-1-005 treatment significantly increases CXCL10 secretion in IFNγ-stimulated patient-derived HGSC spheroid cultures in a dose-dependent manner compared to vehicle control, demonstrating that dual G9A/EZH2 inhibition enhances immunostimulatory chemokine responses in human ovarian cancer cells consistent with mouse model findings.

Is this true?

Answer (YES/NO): NO